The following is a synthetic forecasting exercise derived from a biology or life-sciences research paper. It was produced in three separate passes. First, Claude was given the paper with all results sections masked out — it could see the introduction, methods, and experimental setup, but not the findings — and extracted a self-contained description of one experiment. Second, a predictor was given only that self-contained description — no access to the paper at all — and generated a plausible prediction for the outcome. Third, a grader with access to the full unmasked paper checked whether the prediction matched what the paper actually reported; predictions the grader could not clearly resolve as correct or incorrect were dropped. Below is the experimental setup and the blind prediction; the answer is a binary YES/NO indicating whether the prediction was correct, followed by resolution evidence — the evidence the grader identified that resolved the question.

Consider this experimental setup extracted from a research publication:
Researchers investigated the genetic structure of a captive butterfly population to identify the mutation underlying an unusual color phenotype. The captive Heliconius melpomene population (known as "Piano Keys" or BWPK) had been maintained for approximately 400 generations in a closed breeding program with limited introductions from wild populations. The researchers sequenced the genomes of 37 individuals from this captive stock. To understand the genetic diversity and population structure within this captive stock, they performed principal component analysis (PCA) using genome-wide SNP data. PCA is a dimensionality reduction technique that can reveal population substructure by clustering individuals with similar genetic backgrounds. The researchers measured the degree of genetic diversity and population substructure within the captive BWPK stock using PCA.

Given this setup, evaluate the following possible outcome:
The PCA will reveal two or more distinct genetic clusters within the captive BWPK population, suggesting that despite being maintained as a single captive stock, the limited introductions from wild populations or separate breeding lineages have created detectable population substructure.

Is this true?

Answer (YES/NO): NO